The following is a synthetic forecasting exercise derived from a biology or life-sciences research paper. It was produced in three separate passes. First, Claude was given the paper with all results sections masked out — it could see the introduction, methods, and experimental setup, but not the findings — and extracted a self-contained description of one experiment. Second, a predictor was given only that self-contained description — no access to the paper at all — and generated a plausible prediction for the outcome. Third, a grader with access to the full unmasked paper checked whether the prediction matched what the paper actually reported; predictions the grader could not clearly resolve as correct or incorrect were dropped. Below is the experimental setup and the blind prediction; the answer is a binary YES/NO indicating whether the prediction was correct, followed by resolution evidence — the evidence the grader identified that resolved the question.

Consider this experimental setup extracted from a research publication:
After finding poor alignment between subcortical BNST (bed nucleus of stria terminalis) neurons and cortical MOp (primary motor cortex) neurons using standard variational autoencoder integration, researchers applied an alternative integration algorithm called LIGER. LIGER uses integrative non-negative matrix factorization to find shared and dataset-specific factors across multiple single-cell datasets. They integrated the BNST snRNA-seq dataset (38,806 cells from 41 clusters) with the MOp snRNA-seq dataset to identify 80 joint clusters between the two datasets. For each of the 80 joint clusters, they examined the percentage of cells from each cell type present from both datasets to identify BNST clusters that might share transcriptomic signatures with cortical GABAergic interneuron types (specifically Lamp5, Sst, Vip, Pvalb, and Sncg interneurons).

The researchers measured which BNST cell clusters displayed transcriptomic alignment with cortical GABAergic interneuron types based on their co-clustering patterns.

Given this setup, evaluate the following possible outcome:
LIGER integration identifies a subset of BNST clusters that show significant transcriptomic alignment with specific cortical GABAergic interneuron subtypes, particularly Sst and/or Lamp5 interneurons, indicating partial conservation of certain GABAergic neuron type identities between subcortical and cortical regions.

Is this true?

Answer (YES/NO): NO